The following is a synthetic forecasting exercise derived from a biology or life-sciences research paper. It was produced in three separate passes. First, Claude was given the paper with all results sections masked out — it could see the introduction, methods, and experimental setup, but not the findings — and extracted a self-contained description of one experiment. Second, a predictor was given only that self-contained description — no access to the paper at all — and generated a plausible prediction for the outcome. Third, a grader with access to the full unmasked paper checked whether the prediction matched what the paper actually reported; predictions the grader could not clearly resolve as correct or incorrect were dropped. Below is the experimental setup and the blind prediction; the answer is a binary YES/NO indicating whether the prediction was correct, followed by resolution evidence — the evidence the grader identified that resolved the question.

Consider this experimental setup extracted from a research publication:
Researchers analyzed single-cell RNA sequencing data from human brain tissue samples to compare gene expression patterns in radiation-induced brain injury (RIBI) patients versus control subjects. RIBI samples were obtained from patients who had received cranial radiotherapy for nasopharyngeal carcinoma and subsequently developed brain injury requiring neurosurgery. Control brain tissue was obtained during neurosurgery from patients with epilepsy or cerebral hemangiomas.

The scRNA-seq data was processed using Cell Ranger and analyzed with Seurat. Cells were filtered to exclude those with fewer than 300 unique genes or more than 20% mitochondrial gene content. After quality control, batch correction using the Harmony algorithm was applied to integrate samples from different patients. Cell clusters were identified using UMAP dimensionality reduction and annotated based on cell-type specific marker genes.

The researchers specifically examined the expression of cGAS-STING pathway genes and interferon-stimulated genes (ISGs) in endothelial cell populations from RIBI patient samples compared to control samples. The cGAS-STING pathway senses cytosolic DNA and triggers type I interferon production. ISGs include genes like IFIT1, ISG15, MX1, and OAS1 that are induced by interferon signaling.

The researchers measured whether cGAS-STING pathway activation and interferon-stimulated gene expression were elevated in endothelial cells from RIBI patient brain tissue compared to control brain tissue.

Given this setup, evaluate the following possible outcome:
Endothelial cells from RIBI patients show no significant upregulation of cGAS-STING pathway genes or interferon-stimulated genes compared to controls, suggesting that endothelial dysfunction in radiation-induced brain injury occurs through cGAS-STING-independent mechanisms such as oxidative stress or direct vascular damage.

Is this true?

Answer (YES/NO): NO